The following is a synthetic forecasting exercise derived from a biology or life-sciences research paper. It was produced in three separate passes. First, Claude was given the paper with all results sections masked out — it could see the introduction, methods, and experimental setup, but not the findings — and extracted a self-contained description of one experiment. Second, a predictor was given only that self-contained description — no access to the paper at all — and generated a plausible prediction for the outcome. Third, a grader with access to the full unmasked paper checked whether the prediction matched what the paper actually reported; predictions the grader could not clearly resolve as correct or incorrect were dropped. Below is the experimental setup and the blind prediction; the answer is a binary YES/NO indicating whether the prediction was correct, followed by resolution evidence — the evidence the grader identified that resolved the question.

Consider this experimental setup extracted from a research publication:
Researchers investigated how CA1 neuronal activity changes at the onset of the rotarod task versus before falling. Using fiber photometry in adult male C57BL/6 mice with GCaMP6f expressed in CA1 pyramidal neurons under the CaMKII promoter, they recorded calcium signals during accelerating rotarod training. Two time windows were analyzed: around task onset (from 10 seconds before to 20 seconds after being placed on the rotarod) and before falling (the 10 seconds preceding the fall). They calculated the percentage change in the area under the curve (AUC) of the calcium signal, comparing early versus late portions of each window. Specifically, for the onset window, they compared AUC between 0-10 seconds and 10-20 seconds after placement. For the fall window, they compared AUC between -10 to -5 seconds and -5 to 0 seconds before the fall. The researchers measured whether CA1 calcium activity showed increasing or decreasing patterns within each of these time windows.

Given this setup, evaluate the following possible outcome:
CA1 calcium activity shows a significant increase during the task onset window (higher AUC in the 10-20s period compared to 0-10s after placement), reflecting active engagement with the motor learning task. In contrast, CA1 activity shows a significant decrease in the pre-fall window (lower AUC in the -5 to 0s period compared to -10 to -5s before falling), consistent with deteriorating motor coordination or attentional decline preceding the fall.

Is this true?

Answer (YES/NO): NO